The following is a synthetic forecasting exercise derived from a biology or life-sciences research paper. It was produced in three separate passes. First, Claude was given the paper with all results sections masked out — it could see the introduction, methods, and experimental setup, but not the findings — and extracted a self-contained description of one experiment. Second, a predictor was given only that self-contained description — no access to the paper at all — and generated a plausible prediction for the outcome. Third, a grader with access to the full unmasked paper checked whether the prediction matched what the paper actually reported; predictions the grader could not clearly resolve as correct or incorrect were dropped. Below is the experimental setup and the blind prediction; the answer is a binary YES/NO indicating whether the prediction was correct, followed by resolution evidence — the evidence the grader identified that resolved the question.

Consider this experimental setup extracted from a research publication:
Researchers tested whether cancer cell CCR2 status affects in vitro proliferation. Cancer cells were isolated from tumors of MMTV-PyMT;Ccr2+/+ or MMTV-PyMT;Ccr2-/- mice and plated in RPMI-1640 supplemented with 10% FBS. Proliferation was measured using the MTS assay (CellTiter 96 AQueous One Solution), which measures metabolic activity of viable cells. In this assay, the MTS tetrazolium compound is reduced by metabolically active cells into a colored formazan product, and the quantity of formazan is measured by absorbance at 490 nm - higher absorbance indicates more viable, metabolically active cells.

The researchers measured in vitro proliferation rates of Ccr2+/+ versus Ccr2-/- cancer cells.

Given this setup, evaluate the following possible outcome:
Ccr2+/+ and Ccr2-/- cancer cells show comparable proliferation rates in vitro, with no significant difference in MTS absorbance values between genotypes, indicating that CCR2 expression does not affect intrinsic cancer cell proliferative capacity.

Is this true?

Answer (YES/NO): YES